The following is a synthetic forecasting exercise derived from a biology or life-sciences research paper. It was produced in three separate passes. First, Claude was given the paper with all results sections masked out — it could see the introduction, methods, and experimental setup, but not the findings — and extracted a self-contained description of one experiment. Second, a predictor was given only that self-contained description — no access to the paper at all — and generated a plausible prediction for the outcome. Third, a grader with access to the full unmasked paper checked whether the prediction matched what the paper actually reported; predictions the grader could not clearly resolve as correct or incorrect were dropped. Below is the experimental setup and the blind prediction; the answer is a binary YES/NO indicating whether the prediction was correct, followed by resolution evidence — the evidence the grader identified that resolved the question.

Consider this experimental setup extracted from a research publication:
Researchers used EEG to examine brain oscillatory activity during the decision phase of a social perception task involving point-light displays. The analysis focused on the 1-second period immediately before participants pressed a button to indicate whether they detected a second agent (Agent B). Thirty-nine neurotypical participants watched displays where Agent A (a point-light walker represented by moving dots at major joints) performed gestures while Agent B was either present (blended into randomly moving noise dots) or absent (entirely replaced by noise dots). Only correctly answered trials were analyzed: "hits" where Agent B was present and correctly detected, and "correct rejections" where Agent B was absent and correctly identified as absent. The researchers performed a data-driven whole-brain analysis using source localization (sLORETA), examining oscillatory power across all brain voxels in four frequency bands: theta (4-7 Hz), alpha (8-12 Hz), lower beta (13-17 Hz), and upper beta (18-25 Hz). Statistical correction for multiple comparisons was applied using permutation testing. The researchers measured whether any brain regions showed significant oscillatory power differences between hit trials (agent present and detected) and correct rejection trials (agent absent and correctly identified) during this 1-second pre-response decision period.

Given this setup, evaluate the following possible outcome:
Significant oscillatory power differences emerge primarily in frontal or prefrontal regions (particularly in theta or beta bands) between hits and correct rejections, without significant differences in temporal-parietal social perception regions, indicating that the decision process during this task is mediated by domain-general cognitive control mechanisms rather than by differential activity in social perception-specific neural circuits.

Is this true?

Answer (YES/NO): NO